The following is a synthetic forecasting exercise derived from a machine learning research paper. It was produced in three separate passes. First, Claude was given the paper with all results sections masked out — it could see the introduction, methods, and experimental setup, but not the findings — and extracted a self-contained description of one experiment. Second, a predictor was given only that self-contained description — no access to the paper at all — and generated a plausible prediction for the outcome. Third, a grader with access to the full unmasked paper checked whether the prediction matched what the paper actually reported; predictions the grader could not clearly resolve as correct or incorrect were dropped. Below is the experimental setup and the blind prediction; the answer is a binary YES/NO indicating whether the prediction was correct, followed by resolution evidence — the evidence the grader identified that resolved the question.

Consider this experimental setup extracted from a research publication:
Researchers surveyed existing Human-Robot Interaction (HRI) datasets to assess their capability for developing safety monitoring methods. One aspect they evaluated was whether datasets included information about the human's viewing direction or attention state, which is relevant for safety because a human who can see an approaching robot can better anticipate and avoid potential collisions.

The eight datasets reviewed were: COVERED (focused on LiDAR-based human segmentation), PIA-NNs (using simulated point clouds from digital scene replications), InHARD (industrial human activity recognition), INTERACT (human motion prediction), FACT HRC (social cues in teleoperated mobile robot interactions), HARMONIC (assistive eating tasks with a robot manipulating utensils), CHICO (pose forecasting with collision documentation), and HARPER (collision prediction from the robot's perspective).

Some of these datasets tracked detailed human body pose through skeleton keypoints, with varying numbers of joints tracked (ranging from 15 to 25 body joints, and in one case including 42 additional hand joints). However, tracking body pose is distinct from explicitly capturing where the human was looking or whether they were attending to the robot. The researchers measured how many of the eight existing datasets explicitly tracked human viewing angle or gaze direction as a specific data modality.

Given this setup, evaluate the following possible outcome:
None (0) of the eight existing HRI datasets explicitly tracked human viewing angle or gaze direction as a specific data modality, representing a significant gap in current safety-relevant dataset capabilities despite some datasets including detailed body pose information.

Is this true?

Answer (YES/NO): NO